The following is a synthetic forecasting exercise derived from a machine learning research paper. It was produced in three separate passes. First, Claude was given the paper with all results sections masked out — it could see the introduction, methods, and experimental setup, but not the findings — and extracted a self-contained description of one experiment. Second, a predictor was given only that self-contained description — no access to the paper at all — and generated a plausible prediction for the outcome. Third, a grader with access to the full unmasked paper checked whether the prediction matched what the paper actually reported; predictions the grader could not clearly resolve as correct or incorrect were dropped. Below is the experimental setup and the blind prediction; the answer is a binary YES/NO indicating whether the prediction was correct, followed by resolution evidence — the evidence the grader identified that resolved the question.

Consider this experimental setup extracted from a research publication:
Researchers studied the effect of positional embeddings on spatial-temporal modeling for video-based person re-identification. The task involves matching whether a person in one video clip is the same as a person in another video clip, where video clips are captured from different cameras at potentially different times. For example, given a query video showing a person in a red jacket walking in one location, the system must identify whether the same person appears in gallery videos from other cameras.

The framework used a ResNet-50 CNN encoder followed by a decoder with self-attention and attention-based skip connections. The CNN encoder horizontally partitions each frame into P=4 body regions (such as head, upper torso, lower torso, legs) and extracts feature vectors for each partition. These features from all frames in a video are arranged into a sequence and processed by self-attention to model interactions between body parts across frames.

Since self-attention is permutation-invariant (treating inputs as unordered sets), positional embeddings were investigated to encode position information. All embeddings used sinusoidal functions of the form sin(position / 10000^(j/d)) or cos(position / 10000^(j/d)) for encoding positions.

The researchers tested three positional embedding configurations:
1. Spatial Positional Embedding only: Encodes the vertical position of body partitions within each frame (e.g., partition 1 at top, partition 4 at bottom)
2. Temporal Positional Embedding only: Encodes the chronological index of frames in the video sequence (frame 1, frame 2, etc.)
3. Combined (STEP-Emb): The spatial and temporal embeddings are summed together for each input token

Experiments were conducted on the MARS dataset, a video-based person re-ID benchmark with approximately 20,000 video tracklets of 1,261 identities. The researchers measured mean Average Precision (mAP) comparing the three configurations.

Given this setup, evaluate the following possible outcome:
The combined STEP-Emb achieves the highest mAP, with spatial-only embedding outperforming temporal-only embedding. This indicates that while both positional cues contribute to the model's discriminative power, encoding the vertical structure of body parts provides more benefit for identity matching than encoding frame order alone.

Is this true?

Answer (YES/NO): NO